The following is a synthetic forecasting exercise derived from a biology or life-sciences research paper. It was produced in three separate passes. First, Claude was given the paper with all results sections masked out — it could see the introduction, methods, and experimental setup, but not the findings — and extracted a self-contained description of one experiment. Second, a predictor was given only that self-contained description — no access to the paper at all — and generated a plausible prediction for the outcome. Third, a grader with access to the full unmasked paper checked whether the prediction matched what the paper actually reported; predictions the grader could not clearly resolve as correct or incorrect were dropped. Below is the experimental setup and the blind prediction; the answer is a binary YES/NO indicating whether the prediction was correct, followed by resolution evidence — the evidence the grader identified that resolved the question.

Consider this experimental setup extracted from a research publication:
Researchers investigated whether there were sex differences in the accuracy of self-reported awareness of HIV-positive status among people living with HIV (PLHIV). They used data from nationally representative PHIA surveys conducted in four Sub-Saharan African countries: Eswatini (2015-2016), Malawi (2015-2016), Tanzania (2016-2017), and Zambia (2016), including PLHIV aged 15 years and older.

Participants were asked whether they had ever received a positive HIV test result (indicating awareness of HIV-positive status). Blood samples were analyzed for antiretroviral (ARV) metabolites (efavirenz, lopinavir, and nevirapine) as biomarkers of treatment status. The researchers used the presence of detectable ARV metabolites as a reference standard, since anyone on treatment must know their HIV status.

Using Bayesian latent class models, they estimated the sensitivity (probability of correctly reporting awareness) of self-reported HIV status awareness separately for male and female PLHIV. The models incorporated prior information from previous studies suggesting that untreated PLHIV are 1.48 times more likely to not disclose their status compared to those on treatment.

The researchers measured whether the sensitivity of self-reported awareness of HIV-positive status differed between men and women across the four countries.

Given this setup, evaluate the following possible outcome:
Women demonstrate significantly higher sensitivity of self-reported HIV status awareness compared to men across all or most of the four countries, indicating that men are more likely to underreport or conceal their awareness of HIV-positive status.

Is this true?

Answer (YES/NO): YES